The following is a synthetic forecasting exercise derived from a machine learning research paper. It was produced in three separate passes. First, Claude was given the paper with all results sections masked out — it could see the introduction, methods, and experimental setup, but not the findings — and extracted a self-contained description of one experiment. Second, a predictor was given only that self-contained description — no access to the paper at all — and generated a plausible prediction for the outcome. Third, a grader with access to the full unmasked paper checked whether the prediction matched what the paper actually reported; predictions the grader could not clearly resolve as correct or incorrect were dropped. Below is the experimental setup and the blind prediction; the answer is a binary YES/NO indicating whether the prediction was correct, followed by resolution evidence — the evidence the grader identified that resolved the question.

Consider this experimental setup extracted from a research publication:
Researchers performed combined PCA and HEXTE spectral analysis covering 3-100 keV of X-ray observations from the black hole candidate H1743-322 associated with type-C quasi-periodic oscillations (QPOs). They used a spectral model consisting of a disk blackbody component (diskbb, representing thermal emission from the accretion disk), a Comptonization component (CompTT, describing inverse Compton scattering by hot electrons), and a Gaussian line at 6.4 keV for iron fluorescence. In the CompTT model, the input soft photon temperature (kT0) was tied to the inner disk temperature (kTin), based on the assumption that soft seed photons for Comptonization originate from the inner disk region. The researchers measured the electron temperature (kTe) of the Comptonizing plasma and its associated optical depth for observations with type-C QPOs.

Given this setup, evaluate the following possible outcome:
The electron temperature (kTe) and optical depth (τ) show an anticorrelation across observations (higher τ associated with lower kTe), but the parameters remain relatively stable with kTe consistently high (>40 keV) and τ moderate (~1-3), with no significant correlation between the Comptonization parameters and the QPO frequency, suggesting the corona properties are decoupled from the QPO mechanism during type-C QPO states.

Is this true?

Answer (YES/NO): NO